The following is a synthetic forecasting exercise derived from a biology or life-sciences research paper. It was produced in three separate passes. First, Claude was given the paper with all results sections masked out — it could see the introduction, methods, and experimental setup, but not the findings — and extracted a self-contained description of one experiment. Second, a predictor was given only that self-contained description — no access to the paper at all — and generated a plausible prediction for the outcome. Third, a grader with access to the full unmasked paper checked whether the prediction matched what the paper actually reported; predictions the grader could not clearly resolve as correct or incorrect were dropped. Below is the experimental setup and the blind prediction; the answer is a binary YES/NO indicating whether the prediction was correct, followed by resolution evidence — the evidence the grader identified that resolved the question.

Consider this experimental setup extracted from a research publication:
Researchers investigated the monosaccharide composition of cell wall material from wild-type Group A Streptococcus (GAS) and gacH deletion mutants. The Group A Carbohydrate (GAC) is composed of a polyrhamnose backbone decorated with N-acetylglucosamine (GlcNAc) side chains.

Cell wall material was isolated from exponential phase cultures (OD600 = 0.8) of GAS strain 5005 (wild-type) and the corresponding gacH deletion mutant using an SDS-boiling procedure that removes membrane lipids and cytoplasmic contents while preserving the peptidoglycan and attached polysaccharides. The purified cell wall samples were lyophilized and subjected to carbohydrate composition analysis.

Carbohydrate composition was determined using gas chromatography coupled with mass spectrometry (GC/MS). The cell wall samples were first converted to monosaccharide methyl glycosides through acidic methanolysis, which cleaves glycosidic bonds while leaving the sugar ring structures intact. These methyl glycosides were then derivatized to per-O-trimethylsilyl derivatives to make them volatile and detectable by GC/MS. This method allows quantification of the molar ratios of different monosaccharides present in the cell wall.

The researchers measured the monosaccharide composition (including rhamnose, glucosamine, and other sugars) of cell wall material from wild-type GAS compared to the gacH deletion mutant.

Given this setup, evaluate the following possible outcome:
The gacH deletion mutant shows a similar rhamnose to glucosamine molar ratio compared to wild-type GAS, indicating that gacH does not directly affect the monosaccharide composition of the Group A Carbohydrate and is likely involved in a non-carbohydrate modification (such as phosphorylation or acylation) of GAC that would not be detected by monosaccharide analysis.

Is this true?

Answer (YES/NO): YES